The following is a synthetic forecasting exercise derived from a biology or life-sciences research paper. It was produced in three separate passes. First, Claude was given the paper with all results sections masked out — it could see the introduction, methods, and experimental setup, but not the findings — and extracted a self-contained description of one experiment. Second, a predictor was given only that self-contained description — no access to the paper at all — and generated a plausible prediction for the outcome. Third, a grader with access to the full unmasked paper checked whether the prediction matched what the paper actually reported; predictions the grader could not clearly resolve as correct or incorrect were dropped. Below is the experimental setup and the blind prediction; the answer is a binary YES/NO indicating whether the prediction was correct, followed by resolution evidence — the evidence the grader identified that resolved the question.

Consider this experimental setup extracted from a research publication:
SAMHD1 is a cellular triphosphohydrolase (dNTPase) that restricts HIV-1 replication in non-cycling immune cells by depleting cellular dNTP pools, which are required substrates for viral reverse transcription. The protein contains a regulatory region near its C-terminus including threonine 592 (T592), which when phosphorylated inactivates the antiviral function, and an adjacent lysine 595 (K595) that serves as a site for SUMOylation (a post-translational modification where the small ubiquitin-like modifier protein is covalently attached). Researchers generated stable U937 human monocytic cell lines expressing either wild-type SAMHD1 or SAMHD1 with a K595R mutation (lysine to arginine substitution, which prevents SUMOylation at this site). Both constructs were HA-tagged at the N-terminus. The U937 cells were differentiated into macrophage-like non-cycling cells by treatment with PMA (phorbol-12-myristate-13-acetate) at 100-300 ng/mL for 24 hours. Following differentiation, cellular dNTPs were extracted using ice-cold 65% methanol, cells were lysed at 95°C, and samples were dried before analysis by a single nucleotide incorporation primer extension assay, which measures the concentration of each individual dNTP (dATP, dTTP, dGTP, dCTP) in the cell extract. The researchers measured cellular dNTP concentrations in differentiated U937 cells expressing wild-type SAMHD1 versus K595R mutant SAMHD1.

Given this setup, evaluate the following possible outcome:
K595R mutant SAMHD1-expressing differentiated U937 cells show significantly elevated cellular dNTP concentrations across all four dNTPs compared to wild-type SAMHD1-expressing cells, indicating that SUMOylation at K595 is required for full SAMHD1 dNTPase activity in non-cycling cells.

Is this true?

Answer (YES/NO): NO